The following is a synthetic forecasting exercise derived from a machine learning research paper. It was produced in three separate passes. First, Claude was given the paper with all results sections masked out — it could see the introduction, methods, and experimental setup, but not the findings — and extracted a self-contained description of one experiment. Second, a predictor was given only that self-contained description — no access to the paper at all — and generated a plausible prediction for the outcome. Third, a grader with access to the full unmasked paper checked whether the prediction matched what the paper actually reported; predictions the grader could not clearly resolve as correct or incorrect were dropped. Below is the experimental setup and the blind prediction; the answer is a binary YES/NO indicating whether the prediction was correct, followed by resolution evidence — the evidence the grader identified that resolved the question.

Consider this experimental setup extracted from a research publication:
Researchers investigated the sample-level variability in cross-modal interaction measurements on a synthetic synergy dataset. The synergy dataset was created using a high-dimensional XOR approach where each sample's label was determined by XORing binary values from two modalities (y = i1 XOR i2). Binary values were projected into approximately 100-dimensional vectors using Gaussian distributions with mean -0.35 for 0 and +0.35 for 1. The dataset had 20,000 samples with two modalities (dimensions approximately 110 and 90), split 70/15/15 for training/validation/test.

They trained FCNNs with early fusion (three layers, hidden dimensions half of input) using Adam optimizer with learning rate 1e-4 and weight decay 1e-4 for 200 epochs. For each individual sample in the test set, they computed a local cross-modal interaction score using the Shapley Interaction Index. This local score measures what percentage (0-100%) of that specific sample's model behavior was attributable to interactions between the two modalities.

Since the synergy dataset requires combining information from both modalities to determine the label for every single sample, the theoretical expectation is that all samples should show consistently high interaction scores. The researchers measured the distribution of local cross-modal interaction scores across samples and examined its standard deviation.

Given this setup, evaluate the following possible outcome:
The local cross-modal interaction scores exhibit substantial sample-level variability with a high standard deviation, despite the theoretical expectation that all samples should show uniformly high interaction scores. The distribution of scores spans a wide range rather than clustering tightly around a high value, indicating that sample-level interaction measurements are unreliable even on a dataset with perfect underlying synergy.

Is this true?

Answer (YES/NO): NO